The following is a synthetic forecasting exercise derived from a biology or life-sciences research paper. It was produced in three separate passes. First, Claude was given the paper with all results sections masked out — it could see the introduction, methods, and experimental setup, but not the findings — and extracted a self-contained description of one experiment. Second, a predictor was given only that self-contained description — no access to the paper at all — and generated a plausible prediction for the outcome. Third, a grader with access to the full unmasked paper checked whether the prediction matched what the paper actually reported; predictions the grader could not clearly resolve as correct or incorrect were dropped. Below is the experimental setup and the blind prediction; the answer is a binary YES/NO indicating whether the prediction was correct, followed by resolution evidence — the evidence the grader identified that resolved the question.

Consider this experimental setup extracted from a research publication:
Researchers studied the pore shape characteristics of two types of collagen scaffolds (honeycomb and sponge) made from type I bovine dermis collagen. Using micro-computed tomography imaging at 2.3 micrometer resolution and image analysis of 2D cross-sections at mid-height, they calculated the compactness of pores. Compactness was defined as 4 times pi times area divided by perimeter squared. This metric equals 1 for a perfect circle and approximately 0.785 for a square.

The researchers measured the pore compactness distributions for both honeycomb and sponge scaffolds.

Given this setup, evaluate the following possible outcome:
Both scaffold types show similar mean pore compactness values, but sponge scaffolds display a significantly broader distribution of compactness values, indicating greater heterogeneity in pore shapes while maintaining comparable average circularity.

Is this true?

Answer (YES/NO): NO